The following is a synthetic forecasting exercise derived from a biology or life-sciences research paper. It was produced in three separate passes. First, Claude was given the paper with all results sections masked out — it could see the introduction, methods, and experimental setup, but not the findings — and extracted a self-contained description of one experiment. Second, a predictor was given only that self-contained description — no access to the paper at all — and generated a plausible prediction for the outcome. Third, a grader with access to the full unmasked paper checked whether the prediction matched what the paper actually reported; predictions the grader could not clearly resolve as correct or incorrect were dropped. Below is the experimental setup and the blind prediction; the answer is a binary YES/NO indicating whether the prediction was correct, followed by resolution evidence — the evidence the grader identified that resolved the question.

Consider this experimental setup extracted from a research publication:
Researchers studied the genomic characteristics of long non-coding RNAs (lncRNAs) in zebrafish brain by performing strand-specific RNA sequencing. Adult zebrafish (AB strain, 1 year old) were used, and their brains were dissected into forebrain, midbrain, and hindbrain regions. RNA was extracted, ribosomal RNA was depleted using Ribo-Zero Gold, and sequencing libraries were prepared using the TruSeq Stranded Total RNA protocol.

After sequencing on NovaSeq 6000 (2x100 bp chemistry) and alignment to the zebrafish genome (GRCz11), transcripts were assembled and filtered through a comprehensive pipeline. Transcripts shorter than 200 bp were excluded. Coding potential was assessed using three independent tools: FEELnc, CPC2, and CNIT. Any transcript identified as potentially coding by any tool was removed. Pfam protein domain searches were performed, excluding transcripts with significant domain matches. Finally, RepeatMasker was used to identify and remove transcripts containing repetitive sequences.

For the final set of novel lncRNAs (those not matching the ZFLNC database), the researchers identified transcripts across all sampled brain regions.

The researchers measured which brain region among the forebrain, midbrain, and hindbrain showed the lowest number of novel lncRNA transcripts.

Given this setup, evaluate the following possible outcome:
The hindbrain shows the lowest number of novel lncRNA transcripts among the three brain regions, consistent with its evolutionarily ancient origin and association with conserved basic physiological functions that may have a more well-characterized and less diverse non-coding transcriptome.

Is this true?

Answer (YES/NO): NO